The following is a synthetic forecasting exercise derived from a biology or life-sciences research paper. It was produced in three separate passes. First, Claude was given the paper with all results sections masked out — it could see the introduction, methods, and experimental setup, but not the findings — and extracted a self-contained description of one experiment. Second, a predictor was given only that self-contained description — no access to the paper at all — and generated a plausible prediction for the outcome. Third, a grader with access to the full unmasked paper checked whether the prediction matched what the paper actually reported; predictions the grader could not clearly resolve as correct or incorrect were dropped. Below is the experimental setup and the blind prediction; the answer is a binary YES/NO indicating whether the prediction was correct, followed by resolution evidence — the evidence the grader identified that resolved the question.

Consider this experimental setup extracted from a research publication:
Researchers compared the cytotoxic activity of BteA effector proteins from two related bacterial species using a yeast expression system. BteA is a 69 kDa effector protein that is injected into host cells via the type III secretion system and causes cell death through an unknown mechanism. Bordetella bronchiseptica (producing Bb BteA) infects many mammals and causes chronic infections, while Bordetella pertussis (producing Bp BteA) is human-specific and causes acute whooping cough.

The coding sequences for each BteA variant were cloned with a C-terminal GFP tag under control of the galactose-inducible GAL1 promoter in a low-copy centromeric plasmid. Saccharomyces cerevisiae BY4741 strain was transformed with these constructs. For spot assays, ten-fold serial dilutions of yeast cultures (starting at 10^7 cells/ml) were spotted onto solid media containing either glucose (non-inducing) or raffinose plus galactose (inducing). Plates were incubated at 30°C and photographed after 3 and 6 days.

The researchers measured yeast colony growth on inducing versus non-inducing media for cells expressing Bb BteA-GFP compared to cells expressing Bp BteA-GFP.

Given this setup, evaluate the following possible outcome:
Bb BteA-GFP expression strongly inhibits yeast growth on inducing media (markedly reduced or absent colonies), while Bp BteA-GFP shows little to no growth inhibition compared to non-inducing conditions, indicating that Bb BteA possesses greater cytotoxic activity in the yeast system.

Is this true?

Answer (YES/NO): YES